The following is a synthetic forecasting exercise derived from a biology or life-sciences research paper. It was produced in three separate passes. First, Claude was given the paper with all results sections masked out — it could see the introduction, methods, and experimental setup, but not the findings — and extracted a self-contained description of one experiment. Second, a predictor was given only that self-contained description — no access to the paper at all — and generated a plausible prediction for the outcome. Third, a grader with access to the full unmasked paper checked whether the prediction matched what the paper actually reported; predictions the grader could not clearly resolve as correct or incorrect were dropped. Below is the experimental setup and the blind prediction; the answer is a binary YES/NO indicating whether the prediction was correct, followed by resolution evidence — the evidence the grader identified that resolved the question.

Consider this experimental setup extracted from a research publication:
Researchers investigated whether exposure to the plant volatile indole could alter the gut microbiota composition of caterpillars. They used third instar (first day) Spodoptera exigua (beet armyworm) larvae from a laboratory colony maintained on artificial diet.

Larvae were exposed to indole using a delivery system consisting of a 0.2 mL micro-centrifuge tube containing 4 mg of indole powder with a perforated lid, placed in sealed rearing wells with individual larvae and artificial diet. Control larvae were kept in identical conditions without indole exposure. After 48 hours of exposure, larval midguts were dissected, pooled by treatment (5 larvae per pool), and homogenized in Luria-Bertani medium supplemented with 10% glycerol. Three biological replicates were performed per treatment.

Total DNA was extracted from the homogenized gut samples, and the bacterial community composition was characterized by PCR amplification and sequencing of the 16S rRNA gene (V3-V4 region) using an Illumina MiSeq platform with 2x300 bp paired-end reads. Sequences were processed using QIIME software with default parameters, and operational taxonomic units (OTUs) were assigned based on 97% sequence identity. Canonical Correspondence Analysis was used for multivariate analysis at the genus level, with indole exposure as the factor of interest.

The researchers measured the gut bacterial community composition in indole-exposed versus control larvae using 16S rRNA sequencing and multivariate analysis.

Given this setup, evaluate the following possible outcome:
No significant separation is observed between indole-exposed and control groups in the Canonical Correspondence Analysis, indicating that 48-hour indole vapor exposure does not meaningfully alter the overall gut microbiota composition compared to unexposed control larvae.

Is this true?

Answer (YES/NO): NO